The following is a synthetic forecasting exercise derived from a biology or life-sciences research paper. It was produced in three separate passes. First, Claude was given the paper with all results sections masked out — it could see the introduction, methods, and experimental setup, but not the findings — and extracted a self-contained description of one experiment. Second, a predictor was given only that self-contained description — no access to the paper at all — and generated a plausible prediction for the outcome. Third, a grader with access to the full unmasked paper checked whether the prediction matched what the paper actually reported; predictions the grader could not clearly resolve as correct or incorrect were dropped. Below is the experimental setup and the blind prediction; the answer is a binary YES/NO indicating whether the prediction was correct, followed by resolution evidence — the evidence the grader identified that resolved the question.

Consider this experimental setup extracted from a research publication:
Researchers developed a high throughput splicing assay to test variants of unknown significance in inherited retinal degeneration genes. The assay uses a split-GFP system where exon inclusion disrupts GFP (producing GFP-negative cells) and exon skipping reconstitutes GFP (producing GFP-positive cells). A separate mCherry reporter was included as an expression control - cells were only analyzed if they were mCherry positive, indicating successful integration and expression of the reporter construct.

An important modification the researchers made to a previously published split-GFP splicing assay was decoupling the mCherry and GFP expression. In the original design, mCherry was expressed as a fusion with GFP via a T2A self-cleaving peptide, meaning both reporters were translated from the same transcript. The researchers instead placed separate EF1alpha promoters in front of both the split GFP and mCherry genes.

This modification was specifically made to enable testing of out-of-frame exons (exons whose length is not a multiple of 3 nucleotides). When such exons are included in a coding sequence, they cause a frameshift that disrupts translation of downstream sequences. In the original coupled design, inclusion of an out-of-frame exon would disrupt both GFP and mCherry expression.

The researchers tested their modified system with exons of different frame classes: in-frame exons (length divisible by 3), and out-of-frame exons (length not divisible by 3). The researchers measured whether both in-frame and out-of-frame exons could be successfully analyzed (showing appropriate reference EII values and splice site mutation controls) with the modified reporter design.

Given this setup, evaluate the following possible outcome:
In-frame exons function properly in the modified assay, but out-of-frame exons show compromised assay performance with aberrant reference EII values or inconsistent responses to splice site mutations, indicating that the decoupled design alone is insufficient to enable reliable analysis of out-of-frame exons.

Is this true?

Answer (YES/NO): NO